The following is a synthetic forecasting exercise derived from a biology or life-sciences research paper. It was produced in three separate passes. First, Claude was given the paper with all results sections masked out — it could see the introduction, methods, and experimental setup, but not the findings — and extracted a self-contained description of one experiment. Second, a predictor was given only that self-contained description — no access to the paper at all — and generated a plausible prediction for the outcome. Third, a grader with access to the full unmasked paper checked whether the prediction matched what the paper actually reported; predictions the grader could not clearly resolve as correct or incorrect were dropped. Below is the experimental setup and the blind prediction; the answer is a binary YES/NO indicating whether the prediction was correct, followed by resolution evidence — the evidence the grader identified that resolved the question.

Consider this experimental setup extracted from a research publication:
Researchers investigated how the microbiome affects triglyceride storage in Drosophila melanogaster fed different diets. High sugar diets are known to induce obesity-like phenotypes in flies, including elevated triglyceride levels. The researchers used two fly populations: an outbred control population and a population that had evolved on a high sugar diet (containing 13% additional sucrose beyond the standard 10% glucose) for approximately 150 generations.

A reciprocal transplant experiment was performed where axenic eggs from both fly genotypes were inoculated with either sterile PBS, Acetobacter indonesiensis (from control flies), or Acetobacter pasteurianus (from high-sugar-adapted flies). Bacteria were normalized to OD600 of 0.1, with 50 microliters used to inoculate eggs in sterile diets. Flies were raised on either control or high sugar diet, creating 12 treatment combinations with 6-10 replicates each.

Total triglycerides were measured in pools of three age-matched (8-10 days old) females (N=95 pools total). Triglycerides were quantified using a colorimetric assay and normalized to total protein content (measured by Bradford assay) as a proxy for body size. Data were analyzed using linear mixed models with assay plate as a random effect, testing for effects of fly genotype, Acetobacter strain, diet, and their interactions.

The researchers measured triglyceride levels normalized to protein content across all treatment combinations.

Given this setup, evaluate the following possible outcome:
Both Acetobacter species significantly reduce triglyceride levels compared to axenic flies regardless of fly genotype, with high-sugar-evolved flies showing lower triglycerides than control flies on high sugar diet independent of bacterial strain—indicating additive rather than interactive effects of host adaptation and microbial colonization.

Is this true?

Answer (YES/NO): NO